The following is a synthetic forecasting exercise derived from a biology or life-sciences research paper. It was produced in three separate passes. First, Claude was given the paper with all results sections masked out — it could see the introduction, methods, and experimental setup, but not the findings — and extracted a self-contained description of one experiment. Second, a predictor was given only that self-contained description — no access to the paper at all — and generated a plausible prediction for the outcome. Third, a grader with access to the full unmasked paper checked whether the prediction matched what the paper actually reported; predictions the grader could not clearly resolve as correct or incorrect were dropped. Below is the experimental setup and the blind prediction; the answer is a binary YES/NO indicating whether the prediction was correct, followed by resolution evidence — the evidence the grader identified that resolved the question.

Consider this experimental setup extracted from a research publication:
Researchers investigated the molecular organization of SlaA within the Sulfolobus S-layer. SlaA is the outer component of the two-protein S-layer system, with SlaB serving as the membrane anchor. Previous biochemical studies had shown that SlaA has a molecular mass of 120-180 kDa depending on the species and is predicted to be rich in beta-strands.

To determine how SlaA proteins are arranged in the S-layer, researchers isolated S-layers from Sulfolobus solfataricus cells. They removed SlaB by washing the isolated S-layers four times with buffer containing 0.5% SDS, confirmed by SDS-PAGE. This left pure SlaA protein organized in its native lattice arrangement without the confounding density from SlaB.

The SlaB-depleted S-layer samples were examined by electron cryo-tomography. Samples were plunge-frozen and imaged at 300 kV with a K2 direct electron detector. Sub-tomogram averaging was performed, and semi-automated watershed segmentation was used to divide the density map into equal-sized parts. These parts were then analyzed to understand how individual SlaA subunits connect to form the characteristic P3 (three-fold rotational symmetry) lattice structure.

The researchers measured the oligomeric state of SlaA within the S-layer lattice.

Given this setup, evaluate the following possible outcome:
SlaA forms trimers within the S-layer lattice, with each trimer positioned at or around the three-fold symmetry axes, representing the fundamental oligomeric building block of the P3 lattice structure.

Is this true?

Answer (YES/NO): NO